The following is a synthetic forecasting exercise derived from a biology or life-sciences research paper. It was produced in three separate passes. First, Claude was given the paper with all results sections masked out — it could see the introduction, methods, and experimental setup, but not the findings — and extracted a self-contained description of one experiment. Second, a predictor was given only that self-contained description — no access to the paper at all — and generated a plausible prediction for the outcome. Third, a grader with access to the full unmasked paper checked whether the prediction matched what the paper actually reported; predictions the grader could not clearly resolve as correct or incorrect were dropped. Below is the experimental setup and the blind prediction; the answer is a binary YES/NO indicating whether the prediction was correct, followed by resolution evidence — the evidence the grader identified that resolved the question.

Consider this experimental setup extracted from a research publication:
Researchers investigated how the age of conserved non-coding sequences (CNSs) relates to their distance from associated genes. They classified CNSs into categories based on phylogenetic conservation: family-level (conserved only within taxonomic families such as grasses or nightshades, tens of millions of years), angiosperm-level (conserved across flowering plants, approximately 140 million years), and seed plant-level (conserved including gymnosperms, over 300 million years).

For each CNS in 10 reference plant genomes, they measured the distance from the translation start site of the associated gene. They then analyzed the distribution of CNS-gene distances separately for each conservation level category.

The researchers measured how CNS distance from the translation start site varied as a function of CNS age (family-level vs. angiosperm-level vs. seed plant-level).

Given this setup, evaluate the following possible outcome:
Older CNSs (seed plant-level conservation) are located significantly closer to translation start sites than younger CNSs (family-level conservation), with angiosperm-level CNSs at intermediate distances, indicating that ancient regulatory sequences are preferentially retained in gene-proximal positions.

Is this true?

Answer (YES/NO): YES